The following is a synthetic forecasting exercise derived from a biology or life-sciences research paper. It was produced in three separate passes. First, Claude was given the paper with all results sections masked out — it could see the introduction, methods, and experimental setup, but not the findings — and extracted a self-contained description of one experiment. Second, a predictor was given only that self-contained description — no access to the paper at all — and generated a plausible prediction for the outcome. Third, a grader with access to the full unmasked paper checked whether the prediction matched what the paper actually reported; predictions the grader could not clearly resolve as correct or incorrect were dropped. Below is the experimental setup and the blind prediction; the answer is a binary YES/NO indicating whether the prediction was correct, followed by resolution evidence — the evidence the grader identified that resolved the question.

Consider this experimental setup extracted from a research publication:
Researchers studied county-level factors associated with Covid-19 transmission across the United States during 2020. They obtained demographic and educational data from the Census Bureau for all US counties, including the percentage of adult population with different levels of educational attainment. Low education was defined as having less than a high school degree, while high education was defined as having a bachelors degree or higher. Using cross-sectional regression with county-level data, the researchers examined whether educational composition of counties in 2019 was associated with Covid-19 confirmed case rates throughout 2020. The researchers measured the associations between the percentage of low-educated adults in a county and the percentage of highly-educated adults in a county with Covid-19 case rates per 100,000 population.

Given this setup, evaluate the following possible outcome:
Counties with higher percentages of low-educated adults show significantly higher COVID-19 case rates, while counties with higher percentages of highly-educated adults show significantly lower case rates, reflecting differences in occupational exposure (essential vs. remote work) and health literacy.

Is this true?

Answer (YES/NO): YES